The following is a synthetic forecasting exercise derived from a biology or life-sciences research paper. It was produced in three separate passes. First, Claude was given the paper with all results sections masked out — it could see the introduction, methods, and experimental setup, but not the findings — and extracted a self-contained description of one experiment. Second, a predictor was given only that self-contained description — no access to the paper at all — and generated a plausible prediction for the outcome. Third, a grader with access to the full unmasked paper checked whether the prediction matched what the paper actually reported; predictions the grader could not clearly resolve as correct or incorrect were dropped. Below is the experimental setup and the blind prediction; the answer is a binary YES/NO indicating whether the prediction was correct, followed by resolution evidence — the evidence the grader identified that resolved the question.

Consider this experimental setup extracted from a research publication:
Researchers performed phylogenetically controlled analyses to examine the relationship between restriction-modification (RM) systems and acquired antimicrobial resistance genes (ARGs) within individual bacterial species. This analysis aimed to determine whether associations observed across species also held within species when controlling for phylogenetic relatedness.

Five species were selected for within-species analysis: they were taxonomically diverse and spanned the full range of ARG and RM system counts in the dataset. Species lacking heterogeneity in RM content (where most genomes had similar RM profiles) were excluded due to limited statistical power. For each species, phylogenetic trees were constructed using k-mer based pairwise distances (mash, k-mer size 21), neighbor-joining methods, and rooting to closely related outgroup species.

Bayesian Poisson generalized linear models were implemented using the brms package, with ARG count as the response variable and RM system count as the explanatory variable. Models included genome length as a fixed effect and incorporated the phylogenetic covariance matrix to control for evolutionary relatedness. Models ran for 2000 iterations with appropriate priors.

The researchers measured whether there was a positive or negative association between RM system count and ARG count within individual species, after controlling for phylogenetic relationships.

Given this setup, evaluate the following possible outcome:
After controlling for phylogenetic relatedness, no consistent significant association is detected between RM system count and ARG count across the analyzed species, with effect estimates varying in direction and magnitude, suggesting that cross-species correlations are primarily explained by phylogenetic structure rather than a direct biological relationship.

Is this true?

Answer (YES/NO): NO